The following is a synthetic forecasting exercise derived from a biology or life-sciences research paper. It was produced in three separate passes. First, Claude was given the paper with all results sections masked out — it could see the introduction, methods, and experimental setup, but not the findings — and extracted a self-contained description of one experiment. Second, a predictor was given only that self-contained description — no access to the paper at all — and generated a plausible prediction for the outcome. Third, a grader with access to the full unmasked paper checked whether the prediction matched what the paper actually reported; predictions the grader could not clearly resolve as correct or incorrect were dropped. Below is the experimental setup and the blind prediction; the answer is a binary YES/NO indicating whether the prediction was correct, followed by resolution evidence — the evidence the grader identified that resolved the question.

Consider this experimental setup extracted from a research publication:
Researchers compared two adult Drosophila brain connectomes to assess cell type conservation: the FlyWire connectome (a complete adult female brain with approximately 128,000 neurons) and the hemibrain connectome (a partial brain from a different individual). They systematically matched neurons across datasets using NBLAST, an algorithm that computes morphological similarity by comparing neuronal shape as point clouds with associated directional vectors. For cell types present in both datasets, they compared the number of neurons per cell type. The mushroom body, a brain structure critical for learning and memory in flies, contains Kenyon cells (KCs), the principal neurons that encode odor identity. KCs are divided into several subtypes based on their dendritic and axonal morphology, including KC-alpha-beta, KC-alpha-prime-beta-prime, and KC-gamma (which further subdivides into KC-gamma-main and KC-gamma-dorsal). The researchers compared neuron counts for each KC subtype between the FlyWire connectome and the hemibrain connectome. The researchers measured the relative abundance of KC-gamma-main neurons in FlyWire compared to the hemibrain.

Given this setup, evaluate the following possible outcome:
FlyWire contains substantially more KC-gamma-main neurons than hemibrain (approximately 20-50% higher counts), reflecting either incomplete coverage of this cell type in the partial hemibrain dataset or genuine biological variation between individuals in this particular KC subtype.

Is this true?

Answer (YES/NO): NO